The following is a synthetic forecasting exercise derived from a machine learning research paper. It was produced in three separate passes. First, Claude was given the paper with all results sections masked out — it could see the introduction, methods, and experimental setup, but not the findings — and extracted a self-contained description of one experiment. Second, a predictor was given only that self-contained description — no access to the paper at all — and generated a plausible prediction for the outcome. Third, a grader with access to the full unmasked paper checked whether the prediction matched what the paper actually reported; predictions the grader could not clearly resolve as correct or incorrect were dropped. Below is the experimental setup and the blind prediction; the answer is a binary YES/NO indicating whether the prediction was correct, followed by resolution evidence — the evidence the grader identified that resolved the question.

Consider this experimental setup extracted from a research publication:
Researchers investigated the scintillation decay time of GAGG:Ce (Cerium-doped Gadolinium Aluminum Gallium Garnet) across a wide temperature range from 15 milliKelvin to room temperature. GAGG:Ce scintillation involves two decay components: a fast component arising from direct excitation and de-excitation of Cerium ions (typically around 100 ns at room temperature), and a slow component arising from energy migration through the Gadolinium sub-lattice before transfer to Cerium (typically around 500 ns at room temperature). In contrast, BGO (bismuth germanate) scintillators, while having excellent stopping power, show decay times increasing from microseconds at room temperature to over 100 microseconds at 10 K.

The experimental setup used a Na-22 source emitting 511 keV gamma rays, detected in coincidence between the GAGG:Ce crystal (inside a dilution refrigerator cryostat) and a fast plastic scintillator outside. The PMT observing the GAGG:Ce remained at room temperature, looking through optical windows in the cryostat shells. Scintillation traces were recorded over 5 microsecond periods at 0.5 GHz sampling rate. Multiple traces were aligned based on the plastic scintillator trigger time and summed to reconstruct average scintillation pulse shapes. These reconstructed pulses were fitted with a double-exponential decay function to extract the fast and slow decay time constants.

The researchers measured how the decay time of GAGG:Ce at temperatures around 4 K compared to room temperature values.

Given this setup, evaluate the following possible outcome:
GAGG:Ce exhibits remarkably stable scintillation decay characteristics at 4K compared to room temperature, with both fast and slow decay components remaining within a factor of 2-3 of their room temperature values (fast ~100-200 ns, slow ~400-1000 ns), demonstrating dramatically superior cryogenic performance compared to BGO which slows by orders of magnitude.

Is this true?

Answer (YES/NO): NO